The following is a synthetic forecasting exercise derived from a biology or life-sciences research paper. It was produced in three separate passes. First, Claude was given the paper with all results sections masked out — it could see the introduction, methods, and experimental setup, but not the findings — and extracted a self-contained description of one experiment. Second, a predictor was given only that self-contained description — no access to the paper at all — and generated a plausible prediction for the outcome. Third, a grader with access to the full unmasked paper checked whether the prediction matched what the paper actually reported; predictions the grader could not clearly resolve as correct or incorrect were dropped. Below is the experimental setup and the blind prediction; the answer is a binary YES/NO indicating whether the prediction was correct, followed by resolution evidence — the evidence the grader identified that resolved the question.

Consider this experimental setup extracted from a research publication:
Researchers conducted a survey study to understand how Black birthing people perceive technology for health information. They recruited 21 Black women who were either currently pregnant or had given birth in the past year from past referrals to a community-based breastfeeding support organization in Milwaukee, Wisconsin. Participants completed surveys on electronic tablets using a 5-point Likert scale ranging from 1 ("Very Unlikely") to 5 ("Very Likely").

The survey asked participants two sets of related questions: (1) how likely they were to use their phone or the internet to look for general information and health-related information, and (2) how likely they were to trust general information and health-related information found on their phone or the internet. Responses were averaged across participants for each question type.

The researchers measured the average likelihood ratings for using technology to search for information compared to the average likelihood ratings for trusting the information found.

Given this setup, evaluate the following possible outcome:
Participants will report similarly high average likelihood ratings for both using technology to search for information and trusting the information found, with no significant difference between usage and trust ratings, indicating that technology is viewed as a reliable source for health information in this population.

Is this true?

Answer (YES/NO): NO